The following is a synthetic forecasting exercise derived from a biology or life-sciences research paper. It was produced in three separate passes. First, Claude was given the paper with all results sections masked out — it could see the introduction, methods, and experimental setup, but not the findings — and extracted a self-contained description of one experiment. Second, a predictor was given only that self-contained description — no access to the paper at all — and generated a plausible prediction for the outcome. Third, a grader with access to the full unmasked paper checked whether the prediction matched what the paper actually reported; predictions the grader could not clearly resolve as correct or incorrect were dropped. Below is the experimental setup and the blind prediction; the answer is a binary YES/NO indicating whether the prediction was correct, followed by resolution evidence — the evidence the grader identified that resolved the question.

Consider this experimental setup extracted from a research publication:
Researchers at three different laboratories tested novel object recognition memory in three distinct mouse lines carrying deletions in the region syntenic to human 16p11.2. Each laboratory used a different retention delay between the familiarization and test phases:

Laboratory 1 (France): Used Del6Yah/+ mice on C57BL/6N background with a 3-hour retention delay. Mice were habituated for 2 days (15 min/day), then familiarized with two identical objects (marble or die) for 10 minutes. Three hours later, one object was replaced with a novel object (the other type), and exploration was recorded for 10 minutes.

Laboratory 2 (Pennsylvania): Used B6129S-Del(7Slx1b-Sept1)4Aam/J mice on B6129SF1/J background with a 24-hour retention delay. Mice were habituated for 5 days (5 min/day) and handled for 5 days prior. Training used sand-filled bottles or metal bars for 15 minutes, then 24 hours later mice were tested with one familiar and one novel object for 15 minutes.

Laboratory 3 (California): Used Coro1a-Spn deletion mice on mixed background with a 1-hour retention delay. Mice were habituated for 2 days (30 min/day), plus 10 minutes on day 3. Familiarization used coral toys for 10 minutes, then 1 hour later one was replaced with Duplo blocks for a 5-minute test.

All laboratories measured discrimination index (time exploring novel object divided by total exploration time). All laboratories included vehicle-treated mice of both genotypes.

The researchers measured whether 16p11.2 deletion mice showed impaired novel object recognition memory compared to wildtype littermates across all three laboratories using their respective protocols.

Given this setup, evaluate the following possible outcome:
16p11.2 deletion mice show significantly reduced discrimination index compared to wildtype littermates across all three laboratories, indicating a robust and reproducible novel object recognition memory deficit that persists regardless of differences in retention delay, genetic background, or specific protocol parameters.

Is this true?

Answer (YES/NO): NO